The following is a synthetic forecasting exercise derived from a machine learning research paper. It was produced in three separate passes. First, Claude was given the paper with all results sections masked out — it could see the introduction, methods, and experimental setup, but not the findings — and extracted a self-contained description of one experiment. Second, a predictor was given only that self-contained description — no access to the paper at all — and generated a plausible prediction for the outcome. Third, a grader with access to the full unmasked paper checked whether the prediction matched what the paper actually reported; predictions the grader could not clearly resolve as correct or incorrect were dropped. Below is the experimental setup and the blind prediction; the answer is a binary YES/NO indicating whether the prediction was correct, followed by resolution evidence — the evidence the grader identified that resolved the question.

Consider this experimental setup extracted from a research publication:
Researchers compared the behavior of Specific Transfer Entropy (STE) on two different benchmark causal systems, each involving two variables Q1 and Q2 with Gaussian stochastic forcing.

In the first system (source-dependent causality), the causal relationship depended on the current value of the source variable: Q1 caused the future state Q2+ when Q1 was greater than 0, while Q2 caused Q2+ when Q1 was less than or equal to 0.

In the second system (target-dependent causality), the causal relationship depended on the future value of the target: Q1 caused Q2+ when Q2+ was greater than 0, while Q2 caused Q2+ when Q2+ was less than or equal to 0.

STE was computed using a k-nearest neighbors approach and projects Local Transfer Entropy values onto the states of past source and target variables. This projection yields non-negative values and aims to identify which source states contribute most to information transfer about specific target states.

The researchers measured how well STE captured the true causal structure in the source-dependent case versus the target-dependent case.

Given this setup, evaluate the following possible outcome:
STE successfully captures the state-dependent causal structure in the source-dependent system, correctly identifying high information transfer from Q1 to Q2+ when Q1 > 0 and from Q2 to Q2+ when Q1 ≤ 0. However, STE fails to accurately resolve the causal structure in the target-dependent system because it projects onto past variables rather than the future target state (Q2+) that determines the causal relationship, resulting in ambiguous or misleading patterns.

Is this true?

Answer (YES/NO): NO